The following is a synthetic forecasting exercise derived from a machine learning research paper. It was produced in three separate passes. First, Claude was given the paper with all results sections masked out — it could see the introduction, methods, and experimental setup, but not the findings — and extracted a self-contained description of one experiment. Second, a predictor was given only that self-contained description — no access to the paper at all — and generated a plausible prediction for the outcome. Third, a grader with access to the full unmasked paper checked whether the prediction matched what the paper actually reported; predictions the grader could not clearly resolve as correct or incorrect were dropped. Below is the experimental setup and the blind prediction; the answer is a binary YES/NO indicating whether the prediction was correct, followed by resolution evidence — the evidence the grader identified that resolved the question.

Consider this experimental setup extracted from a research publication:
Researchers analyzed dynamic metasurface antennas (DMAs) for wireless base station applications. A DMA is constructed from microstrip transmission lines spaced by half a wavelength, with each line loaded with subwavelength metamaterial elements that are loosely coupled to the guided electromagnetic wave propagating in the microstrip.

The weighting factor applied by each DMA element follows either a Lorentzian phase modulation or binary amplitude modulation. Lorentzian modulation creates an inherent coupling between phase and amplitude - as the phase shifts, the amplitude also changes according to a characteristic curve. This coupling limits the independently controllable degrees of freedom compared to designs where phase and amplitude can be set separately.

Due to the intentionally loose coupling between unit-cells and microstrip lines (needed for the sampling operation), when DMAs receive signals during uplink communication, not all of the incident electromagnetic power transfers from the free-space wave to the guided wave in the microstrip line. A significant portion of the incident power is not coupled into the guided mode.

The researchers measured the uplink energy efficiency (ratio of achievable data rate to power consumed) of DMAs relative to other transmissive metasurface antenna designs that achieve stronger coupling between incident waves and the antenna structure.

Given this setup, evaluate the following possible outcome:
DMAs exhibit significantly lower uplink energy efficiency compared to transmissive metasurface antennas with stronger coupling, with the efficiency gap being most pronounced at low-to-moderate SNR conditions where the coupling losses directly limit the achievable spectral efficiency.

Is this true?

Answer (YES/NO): NO